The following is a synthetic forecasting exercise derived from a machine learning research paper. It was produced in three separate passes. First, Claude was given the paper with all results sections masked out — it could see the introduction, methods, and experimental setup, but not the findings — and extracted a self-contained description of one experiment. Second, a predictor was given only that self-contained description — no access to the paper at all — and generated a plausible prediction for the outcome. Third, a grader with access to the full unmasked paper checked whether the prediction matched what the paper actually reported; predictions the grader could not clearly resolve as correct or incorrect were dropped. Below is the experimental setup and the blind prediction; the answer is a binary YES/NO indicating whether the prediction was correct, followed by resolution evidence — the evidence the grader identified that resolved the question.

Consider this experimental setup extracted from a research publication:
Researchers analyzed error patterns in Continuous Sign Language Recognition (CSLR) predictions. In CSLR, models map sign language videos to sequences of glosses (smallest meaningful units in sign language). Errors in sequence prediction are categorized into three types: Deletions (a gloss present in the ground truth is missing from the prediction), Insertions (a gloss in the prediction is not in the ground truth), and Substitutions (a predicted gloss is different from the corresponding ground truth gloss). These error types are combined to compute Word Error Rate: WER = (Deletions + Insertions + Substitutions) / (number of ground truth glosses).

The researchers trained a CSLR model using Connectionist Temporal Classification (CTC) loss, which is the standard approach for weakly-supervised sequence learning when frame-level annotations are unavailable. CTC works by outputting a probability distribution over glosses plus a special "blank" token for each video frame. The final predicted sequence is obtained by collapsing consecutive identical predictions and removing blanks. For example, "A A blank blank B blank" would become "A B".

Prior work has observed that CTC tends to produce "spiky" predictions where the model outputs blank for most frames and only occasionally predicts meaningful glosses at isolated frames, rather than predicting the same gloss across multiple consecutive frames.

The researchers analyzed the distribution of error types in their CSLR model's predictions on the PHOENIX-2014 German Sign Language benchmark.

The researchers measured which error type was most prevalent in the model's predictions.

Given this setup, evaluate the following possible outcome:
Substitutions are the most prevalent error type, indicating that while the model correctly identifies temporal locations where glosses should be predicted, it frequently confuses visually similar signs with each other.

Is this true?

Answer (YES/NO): NO